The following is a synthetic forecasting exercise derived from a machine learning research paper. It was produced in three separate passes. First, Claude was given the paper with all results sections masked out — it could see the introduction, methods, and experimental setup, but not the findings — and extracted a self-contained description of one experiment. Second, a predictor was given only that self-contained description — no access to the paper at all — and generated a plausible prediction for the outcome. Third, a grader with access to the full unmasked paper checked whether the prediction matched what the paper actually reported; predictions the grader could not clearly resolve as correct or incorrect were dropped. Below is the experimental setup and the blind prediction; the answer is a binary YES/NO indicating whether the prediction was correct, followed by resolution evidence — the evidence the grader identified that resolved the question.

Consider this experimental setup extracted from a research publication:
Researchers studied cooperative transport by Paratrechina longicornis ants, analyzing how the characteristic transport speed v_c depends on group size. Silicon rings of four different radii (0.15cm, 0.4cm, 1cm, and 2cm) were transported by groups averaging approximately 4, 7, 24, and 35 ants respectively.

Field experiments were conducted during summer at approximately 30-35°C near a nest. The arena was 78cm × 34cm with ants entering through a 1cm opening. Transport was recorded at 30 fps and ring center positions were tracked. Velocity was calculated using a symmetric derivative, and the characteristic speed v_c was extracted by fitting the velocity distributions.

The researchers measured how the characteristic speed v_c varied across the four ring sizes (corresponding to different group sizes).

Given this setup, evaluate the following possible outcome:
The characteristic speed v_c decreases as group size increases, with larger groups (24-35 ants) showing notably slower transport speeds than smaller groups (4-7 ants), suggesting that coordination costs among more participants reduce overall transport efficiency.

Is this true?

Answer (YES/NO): NO